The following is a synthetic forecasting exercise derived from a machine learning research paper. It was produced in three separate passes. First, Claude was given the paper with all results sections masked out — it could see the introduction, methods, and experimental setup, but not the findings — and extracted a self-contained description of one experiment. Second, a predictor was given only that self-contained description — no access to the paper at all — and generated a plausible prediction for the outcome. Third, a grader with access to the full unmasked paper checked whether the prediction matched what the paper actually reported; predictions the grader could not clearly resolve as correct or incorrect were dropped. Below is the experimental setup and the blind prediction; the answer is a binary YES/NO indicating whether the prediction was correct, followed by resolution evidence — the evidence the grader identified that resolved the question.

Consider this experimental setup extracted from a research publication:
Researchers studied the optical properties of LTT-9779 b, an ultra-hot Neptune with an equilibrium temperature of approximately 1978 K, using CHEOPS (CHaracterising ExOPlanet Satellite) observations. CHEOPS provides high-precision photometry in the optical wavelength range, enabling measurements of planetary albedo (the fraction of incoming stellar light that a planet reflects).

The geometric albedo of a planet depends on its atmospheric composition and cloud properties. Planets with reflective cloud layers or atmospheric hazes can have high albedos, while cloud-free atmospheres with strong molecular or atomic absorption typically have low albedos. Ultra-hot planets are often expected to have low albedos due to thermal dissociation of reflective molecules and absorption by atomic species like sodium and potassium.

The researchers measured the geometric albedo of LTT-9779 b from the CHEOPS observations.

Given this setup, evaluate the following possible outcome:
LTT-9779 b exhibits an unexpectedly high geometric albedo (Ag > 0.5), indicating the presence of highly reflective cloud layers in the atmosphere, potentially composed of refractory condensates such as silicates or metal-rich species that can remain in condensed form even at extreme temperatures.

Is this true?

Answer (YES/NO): YES